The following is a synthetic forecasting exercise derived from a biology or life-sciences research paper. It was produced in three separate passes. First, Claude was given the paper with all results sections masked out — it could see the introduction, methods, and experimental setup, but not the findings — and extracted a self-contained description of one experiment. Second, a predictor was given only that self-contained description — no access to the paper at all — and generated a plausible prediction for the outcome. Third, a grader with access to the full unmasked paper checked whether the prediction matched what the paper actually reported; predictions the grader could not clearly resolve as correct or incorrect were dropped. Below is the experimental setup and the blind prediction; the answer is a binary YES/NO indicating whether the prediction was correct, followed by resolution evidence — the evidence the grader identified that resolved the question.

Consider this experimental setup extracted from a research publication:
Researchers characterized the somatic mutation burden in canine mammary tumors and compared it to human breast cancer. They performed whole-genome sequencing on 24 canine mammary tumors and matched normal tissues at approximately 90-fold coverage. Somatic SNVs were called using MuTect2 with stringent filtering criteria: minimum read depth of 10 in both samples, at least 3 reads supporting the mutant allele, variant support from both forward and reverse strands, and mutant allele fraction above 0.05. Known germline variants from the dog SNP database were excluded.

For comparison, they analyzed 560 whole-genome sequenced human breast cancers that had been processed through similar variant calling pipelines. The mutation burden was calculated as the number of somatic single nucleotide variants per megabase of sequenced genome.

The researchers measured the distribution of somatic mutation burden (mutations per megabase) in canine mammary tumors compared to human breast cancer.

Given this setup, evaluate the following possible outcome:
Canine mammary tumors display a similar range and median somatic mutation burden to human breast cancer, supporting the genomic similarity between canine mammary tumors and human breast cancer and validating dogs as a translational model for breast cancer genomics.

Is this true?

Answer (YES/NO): NO